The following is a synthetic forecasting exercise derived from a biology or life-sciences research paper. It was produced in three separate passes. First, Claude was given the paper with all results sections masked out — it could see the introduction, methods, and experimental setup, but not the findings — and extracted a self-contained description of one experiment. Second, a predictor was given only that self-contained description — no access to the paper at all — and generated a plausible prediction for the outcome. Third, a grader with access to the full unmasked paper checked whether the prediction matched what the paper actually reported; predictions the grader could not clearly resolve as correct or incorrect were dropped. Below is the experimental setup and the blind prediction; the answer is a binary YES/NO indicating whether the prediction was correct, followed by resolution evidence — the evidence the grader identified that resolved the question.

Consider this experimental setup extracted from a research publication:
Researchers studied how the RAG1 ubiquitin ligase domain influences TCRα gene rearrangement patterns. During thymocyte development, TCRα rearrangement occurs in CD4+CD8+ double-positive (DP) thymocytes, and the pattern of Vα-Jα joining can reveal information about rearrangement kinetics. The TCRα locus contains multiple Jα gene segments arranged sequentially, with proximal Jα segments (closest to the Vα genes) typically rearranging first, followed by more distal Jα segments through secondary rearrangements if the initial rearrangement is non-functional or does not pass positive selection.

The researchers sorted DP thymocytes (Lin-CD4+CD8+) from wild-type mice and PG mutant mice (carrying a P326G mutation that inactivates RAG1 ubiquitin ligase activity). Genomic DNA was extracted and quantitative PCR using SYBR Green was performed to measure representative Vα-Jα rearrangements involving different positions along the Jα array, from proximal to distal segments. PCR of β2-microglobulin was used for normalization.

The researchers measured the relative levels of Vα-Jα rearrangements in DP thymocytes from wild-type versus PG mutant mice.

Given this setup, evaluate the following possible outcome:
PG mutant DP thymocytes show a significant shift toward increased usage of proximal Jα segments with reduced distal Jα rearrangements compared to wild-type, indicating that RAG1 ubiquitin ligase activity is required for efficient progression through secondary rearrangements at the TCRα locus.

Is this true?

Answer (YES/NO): NO